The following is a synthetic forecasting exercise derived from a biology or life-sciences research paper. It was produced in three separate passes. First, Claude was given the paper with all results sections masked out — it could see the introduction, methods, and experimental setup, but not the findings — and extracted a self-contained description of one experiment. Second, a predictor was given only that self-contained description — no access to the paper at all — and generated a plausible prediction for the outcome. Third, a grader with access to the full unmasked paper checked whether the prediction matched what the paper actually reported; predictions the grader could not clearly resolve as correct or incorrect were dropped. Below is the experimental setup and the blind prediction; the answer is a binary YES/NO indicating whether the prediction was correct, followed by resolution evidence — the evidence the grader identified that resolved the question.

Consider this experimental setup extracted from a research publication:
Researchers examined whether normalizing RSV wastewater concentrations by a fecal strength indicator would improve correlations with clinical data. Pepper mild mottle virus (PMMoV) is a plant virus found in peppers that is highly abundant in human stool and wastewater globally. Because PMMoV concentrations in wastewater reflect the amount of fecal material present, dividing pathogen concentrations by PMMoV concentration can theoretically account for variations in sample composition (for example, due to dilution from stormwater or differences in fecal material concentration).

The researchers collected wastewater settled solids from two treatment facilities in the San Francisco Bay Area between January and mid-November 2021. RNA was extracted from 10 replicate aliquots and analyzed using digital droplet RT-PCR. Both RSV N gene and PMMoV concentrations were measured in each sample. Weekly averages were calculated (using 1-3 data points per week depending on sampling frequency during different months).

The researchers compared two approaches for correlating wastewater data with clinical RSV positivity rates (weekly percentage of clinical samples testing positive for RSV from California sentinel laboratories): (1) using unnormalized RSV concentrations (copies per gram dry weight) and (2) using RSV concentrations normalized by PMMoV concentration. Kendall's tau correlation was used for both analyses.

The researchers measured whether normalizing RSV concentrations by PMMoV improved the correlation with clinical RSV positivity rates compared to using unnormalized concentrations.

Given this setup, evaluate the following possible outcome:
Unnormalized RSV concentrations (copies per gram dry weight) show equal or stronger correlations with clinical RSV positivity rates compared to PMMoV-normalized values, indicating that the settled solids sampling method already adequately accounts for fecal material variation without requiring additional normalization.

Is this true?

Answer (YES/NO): YES